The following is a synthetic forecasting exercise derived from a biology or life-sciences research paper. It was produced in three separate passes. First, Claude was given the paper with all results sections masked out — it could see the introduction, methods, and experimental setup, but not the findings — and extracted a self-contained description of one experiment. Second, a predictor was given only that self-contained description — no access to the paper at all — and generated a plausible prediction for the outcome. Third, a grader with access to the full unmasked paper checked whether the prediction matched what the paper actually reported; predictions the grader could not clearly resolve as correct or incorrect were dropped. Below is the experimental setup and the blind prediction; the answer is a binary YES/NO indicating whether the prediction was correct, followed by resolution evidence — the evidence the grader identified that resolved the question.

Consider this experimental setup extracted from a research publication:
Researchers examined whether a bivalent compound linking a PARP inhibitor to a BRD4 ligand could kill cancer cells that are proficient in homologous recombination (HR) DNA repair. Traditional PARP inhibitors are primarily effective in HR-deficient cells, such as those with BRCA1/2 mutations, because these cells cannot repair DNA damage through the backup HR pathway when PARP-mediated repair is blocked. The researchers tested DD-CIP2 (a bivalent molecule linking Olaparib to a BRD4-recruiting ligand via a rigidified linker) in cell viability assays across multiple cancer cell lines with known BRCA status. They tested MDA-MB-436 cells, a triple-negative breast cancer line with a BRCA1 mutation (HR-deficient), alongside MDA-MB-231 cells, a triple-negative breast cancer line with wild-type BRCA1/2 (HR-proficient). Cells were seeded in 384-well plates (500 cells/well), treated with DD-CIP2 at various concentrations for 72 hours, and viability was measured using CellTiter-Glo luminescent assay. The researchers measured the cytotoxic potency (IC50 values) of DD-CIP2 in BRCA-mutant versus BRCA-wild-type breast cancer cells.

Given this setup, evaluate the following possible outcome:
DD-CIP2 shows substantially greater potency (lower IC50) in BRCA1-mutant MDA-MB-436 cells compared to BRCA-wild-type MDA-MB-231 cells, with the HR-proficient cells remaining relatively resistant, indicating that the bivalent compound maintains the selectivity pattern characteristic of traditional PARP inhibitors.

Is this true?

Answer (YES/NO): NO